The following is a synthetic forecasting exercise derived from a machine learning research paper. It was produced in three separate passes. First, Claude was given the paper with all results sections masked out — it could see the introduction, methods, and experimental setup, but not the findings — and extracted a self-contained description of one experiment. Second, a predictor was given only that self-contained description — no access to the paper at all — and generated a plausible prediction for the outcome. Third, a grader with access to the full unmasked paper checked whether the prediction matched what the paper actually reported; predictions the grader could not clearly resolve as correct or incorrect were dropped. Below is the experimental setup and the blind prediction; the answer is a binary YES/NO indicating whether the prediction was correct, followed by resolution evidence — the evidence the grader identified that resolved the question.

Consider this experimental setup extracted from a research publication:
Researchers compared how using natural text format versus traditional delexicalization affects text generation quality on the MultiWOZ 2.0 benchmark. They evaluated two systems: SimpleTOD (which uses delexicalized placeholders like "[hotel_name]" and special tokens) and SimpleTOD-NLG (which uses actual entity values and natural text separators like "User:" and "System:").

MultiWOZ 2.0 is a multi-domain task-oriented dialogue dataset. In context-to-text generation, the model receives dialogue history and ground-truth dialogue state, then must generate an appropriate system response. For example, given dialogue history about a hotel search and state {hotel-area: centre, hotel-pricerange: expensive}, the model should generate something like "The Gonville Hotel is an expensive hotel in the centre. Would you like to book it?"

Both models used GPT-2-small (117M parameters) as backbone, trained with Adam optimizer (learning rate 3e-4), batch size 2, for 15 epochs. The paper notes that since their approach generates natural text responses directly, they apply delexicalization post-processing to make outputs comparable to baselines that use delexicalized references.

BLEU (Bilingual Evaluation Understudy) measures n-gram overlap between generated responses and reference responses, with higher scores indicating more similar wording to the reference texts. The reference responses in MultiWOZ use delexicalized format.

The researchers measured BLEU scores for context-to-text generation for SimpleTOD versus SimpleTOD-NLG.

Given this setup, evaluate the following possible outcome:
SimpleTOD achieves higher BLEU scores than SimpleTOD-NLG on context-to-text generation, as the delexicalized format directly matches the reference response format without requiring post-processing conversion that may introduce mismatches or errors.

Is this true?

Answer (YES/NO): YES